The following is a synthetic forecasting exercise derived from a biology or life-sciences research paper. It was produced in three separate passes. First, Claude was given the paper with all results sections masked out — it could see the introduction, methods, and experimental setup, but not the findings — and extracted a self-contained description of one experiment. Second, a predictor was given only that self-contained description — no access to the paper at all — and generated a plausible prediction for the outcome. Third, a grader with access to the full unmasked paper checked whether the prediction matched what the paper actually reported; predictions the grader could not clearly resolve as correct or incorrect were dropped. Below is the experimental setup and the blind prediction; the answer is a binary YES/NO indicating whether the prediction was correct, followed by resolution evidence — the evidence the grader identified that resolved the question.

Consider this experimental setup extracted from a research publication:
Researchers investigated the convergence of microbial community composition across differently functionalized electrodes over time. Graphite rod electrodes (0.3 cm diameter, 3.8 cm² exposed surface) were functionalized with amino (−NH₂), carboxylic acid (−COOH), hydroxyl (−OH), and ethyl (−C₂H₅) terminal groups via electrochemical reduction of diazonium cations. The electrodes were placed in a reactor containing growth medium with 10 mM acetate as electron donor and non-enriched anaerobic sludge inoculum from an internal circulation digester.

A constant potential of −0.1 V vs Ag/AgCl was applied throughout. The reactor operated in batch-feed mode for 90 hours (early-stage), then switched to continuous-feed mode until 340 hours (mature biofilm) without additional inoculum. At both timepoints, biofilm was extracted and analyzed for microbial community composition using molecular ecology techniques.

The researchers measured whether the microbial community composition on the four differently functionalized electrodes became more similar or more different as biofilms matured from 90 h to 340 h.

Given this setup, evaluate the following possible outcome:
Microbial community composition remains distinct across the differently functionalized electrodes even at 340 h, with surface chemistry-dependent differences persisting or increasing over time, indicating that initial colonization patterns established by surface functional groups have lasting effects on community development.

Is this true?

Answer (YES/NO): NO